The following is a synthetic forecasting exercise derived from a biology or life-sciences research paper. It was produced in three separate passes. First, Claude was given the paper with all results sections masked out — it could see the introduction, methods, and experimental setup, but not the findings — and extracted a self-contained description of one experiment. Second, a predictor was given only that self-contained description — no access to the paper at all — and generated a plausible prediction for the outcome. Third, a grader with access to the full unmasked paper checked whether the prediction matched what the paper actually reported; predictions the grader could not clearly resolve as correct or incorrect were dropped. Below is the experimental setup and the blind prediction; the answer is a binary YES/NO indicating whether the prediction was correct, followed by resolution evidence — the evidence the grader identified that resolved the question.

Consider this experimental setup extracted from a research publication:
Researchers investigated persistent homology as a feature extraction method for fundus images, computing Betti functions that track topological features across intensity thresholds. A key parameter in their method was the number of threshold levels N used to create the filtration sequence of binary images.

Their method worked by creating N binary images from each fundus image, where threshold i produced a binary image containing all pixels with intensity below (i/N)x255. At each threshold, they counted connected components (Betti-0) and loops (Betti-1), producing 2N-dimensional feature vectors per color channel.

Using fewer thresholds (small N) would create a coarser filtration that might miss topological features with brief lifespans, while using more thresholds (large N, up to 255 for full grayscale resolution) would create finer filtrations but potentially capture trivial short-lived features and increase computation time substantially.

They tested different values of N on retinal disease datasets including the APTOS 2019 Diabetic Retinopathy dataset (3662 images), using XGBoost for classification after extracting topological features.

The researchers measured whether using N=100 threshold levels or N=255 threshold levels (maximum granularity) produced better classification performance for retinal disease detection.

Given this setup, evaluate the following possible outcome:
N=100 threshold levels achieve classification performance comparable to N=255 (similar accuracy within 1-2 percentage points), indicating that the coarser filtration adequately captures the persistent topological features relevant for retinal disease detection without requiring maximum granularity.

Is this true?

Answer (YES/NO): YES